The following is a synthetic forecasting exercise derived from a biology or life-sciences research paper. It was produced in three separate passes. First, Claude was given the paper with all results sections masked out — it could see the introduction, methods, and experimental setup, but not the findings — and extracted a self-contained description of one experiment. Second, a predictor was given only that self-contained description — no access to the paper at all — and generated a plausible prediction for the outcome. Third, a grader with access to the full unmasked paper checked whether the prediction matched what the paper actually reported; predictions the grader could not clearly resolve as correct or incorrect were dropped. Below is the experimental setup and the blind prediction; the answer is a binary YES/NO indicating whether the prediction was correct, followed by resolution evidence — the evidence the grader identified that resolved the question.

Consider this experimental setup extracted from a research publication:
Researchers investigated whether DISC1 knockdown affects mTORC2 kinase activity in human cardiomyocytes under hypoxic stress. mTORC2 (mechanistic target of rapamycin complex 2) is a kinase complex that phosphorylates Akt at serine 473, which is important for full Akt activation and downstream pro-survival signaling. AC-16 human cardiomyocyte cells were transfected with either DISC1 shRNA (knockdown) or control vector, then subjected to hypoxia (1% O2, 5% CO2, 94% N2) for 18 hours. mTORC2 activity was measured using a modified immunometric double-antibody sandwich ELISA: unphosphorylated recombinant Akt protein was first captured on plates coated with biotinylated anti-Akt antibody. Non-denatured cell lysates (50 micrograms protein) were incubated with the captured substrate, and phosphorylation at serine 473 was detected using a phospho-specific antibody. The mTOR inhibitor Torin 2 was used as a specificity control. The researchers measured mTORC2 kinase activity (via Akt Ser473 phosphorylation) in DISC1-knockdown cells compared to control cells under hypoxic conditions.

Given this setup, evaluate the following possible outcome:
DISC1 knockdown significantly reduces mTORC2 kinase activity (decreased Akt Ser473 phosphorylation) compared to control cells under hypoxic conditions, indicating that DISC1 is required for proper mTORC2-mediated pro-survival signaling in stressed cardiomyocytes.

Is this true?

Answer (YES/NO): YES